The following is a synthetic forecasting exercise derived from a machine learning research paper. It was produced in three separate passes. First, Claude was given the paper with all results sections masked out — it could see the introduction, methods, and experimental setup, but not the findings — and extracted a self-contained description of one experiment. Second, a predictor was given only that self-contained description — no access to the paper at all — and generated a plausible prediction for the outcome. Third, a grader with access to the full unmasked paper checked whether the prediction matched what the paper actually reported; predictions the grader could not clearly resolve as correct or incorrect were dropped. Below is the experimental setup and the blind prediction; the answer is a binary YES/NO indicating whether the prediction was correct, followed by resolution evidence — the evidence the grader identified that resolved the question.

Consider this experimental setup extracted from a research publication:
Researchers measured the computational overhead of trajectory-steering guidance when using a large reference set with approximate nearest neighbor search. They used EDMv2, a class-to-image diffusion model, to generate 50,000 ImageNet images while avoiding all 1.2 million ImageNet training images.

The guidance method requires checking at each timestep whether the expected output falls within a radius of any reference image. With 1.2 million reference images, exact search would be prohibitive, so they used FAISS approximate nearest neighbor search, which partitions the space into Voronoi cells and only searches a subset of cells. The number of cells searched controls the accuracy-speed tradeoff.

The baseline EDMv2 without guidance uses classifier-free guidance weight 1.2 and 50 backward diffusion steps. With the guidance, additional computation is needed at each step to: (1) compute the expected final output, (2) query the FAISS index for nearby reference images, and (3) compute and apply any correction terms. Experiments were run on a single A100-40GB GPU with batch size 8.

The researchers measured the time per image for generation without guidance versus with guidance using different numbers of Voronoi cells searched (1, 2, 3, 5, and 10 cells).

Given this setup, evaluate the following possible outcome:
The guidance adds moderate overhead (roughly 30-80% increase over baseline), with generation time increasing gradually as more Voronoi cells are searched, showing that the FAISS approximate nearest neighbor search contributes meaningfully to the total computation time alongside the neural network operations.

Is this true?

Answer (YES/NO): NO